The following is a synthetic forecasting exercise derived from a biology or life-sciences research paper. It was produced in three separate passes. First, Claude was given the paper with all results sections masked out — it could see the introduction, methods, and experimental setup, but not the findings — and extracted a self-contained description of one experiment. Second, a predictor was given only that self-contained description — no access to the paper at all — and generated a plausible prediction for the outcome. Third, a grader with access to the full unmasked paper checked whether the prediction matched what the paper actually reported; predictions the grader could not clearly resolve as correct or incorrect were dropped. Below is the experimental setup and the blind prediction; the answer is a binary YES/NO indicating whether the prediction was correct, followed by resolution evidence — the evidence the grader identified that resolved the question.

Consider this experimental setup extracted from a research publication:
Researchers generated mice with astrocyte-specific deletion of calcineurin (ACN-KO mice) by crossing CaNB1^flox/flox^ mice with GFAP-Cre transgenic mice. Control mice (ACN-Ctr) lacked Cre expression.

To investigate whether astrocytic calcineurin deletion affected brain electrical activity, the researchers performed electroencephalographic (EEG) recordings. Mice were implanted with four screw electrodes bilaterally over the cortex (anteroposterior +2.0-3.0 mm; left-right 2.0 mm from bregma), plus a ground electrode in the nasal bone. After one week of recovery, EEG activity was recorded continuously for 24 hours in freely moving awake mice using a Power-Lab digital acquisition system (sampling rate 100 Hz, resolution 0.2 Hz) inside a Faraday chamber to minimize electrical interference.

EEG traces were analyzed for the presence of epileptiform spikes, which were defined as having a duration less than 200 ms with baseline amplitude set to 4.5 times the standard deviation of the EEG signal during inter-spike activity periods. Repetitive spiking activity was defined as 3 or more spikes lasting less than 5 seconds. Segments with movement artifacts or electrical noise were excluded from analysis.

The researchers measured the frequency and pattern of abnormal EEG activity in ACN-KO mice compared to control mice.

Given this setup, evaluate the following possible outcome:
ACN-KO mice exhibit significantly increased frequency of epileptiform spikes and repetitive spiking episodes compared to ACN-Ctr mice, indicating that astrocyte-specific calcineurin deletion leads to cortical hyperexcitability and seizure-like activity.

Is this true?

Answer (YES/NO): YES